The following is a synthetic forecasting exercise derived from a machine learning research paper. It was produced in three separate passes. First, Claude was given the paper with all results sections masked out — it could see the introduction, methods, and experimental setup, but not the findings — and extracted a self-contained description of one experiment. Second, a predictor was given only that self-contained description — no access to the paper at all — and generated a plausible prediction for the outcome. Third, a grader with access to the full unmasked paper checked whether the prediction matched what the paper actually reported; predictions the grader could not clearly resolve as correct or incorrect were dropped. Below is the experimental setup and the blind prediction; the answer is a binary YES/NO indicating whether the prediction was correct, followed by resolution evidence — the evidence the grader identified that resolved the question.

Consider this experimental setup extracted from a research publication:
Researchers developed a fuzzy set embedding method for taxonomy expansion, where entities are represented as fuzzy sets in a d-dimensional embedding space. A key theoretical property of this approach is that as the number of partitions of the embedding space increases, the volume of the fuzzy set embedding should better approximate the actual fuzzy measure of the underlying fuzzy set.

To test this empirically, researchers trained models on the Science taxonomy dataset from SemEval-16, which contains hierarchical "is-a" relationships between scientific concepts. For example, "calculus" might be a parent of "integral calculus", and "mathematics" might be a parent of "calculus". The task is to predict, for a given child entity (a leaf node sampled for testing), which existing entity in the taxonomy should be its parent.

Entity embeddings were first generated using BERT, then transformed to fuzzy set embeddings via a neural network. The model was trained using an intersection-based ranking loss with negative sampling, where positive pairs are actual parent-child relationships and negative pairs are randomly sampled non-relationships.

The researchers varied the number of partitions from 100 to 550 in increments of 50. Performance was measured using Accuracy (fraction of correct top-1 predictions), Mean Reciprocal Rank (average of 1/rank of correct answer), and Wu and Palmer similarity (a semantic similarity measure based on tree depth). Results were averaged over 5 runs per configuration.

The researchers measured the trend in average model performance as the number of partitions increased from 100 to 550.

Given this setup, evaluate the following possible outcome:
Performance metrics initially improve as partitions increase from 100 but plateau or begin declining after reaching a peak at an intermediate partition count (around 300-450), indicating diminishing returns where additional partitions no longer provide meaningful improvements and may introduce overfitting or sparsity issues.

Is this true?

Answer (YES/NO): NO